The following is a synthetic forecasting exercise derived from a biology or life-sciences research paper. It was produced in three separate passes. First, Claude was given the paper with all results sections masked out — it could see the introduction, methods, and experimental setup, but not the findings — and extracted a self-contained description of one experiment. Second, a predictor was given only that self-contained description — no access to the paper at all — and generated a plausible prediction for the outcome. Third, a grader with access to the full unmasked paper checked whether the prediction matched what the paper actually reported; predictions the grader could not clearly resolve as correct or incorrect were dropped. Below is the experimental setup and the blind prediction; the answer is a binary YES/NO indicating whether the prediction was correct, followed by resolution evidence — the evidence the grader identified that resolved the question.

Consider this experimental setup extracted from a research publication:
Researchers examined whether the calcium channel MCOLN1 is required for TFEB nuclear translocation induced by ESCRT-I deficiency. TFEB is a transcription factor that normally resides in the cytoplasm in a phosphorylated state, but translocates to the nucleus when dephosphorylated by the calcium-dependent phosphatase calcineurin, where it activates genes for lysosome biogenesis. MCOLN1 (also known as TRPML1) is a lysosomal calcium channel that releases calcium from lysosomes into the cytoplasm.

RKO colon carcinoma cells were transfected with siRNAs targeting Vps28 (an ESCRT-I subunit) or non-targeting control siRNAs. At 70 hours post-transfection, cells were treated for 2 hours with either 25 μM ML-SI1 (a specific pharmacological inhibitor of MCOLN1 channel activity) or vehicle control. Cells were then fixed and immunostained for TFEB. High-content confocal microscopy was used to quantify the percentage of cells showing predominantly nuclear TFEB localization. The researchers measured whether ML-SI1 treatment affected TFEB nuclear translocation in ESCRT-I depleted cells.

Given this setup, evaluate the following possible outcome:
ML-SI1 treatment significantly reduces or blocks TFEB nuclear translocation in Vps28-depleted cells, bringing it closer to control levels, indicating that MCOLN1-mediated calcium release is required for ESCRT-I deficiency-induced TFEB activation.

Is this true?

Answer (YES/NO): YES